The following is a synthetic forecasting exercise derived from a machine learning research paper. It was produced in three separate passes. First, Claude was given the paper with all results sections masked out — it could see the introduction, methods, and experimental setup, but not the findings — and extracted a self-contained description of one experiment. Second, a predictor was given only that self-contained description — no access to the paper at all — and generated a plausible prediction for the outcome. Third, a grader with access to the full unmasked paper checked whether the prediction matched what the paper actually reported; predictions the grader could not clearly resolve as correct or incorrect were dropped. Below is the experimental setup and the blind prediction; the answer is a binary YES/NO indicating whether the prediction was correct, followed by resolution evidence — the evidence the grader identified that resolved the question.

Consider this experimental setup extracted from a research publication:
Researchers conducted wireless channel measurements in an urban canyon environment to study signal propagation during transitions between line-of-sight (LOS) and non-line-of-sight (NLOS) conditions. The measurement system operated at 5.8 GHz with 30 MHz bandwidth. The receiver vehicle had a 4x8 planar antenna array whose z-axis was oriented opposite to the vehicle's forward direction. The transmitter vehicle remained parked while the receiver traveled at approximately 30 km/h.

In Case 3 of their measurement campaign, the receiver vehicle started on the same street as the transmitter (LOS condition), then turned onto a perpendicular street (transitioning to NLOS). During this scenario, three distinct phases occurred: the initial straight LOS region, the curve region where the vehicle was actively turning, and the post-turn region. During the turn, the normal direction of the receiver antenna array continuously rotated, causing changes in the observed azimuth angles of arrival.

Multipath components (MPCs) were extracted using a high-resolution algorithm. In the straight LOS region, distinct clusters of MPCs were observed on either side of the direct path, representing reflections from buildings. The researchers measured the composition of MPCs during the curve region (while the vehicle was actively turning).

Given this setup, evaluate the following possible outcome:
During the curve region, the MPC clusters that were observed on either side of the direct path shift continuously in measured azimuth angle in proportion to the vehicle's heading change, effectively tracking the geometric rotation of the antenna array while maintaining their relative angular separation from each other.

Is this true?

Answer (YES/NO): NO